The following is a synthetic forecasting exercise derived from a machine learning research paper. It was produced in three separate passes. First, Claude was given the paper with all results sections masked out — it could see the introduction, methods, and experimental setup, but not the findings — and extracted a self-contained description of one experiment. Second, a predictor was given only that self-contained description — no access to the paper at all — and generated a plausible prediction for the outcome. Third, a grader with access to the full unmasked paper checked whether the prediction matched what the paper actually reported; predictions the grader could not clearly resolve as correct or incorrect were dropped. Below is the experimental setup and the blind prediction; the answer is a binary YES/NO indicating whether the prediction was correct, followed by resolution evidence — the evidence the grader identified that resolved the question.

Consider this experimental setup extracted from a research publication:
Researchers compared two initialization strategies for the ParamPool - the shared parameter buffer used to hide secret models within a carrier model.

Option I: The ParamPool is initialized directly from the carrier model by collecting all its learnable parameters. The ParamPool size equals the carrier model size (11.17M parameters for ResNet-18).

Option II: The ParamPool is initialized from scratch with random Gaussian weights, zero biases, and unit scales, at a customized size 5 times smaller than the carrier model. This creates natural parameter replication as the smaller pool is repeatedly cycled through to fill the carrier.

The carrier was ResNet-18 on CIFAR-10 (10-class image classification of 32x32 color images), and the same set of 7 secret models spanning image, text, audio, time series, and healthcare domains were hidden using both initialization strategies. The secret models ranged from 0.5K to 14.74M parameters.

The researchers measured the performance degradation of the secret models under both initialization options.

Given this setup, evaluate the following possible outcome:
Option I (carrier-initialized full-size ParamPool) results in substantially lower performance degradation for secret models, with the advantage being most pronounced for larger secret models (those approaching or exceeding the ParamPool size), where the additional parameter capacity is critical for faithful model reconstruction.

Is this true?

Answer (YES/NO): NO